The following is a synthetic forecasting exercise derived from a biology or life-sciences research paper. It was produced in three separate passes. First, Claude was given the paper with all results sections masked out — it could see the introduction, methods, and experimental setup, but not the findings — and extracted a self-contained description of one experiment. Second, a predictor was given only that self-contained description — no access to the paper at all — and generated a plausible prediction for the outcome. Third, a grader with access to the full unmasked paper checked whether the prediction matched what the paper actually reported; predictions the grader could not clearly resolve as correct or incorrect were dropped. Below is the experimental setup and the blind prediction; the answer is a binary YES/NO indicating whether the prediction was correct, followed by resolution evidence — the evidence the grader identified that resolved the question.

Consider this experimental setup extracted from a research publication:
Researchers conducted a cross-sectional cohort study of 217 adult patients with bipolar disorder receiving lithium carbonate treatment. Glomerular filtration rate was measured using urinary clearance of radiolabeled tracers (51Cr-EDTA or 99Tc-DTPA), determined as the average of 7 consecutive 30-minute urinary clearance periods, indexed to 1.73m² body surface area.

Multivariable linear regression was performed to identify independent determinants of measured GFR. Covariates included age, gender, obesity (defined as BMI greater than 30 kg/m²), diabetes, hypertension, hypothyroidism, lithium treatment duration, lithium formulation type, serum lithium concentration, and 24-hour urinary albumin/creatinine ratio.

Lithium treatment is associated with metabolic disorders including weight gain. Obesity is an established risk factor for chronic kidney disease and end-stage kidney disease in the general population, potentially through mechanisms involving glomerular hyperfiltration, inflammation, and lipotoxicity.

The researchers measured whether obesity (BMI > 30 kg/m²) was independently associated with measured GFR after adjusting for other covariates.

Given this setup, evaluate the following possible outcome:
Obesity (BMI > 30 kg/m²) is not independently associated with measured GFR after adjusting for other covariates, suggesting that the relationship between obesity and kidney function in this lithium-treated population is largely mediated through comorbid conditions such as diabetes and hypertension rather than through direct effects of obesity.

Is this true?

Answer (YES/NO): YES